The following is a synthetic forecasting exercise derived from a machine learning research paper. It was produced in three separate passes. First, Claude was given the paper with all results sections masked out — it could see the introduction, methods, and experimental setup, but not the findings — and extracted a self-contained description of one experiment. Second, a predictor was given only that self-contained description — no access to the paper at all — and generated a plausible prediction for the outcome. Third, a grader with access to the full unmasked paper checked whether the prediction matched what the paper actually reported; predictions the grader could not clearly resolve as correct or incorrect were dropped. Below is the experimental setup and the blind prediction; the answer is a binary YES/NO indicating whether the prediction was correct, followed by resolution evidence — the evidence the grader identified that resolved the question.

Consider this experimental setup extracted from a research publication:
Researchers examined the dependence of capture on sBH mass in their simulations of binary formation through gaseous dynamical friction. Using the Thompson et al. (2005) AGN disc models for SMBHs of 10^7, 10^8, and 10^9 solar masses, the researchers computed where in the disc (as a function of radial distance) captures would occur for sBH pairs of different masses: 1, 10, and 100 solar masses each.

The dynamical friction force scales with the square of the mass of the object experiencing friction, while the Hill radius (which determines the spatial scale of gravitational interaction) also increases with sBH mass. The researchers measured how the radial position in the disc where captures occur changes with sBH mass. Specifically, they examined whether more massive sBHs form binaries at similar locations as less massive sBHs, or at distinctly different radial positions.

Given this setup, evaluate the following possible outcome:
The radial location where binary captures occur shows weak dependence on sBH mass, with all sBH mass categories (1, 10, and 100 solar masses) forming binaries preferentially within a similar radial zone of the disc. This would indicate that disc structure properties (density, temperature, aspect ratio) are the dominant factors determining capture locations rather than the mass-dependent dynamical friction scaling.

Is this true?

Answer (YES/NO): NO